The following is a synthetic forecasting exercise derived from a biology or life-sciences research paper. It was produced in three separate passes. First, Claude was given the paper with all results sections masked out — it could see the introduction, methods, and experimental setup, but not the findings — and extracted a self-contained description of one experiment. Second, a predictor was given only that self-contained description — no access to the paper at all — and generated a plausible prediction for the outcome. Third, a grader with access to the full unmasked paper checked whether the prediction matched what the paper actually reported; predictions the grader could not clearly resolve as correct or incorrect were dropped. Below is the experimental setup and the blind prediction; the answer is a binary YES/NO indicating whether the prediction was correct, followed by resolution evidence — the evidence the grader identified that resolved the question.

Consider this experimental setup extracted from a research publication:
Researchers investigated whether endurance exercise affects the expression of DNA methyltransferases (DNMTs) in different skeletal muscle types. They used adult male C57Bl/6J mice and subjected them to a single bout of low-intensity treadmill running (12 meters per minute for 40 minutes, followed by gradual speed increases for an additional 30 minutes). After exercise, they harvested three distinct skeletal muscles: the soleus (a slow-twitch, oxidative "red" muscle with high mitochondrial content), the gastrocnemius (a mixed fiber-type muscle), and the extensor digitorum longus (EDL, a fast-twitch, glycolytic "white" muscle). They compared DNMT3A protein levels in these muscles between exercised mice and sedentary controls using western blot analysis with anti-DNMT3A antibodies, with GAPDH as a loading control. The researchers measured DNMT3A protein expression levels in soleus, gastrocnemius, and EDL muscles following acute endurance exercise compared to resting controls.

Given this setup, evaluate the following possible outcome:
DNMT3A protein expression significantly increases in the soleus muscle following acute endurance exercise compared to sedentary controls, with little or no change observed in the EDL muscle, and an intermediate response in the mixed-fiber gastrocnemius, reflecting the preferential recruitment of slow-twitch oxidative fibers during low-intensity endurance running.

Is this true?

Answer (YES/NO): NO